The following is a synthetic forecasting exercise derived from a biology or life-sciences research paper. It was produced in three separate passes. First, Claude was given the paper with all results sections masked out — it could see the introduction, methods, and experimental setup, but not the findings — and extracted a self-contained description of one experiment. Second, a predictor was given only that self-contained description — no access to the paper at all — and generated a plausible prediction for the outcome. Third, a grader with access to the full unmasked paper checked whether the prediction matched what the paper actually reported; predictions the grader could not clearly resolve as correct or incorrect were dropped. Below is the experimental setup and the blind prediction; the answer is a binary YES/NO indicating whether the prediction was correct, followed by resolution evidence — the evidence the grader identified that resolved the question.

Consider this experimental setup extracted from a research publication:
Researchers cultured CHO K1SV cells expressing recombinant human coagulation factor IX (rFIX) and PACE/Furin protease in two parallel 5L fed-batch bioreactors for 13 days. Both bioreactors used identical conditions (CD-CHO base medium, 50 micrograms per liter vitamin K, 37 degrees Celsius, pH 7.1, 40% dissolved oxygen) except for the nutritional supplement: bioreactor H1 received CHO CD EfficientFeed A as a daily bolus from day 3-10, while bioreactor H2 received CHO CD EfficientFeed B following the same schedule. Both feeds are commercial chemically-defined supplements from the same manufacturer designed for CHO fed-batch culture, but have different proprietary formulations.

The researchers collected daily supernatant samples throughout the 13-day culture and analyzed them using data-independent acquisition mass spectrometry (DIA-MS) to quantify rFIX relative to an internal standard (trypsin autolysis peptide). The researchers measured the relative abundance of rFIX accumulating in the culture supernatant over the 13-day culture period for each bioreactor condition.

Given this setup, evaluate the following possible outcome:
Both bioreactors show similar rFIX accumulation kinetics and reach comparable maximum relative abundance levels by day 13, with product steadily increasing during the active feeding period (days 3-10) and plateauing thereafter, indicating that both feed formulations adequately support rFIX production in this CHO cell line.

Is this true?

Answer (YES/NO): NO